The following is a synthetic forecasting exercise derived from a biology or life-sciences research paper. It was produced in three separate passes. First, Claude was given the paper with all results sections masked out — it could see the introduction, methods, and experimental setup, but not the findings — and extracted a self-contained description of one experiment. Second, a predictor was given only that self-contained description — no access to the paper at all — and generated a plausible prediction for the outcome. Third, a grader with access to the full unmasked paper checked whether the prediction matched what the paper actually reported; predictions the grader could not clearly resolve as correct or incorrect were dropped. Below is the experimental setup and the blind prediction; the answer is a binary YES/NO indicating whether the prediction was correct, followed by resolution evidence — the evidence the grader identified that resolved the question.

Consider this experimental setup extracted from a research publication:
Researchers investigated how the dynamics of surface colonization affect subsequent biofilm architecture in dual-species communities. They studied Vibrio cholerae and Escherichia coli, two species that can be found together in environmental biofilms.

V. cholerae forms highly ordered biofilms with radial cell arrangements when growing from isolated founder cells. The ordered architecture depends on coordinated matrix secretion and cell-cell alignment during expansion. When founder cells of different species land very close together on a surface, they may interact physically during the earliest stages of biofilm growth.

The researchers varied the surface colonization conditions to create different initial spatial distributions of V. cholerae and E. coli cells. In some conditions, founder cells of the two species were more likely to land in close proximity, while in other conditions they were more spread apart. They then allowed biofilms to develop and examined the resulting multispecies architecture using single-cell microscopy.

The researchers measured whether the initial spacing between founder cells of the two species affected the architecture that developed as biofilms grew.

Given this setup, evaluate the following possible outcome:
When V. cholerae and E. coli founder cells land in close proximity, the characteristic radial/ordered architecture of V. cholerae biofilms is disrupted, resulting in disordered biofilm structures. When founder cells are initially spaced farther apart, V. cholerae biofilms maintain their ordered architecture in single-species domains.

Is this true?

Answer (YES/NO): YES